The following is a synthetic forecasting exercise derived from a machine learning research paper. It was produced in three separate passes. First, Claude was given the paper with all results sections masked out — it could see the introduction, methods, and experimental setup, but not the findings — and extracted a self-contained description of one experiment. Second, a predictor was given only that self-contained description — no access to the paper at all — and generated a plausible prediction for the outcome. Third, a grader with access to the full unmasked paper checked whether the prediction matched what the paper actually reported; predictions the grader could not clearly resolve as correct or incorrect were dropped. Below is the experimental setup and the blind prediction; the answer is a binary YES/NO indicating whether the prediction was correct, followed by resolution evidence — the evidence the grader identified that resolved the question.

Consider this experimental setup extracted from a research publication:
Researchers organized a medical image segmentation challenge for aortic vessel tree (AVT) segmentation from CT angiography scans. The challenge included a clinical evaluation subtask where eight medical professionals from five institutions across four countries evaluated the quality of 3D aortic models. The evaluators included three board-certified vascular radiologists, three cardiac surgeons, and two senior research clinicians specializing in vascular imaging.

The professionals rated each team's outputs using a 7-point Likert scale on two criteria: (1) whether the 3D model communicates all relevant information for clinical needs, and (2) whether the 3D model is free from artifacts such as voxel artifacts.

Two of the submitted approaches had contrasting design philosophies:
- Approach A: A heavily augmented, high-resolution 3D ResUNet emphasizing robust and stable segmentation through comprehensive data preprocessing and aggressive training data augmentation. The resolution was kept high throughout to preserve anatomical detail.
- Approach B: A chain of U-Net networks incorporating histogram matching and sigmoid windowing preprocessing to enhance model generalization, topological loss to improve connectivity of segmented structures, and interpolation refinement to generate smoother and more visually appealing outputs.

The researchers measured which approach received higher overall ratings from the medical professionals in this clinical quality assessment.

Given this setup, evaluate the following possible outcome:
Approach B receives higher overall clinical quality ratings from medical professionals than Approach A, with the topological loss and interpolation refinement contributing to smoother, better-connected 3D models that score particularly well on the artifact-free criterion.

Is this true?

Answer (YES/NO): NO